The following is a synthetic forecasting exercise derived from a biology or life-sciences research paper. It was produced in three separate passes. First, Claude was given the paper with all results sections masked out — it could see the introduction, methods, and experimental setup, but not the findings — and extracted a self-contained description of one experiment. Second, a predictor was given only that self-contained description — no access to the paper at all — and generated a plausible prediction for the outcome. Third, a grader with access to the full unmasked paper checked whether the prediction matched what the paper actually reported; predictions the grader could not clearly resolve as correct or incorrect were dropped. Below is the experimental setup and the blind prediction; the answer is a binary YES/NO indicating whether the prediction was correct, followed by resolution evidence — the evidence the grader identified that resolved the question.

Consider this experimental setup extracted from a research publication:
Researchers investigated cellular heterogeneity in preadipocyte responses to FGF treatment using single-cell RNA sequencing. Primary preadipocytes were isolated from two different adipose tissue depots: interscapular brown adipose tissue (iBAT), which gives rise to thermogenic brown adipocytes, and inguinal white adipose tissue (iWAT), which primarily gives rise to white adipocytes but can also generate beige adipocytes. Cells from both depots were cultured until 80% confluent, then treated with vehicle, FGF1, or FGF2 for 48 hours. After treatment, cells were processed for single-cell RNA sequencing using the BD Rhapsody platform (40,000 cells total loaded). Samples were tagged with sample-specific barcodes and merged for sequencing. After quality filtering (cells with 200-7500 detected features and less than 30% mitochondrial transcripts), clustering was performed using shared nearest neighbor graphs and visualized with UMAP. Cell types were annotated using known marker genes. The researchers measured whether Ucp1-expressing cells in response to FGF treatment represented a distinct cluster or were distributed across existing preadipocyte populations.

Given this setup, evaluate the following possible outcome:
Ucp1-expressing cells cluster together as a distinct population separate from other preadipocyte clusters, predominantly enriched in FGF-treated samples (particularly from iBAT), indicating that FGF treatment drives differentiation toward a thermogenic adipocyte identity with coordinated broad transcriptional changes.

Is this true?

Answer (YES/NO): NO